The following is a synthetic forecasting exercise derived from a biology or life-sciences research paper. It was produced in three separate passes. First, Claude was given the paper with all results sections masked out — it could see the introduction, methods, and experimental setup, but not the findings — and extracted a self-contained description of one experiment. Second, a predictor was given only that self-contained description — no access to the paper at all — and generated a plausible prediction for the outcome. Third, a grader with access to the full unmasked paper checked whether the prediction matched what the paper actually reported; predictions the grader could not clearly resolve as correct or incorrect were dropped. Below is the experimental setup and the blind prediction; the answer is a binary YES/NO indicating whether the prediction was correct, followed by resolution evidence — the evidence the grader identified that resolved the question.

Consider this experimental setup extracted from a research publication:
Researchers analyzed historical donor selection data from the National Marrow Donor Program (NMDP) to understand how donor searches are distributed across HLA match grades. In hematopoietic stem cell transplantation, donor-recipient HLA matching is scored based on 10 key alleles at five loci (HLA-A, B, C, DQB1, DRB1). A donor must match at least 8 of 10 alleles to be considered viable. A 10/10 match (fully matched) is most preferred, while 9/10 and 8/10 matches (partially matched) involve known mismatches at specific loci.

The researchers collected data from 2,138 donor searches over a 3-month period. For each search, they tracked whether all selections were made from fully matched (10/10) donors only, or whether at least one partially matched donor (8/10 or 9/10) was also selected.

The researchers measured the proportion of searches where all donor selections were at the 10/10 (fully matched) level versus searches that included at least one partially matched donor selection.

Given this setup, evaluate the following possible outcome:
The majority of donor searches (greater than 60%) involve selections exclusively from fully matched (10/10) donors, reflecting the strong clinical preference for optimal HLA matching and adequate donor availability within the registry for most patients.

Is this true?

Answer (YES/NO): YES